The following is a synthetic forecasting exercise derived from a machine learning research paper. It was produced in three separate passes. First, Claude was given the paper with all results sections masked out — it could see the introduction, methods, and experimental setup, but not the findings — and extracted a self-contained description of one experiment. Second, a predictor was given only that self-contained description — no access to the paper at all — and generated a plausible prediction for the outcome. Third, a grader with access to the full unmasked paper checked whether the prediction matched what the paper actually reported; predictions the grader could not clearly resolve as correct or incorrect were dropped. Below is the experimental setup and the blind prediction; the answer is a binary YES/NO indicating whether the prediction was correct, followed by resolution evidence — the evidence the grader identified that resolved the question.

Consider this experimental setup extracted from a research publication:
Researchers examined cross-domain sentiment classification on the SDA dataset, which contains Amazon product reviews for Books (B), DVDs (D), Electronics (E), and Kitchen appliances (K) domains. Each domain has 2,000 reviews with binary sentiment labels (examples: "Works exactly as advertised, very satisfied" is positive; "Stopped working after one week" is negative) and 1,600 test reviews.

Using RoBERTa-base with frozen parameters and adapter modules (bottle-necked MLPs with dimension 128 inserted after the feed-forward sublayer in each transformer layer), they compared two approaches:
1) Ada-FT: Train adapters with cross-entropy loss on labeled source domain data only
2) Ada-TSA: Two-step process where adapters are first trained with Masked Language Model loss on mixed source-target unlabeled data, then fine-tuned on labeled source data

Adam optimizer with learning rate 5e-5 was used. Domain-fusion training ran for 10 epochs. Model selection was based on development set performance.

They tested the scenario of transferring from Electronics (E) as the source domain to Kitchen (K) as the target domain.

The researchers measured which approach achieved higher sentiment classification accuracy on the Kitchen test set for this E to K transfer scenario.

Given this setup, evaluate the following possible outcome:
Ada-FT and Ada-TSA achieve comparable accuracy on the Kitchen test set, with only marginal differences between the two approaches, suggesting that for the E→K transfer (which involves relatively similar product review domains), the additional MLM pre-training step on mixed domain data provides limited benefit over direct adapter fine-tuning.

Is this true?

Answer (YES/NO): YES